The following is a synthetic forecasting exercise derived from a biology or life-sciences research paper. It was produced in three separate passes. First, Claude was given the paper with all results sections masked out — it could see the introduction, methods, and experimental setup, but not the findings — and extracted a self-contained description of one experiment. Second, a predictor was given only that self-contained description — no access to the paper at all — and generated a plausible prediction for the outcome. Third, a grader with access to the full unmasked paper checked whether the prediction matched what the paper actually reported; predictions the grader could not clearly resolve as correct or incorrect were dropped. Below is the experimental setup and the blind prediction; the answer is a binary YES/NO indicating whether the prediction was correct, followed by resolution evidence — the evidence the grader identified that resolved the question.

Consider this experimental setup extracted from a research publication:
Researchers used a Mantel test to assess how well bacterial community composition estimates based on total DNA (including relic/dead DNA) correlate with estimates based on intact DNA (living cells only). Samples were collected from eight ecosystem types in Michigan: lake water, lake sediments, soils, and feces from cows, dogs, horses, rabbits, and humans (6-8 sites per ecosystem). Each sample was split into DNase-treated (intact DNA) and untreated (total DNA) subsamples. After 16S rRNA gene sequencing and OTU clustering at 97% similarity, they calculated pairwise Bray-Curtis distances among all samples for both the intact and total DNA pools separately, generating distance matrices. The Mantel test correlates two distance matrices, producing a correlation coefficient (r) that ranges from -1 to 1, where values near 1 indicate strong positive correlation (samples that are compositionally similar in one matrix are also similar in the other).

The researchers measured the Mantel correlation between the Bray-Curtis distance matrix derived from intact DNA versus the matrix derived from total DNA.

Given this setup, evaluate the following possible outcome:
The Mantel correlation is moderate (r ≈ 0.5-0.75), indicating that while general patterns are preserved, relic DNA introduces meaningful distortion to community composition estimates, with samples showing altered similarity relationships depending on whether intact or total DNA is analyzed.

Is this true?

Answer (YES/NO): NO